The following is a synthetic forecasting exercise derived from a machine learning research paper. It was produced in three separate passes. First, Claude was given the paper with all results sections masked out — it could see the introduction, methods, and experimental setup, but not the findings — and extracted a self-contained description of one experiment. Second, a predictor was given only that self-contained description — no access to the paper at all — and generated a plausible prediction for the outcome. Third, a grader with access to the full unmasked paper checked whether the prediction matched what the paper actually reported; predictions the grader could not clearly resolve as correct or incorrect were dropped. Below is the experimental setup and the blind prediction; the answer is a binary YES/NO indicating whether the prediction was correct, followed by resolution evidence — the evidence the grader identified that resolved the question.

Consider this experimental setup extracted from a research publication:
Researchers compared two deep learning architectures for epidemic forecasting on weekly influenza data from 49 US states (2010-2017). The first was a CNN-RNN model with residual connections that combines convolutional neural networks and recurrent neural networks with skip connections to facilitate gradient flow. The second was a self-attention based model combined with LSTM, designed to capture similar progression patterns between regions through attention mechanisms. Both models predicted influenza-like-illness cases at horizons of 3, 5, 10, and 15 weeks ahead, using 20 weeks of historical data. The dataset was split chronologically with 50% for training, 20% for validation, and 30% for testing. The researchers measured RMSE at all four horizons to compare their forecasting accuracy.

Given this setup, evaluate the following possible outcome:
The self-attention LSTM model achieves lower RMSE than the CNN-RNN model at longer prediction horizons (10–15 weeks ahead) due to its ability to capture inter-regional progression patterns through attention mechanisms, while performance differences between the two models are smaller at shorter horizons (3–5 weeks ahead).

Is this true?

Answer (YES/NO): NO